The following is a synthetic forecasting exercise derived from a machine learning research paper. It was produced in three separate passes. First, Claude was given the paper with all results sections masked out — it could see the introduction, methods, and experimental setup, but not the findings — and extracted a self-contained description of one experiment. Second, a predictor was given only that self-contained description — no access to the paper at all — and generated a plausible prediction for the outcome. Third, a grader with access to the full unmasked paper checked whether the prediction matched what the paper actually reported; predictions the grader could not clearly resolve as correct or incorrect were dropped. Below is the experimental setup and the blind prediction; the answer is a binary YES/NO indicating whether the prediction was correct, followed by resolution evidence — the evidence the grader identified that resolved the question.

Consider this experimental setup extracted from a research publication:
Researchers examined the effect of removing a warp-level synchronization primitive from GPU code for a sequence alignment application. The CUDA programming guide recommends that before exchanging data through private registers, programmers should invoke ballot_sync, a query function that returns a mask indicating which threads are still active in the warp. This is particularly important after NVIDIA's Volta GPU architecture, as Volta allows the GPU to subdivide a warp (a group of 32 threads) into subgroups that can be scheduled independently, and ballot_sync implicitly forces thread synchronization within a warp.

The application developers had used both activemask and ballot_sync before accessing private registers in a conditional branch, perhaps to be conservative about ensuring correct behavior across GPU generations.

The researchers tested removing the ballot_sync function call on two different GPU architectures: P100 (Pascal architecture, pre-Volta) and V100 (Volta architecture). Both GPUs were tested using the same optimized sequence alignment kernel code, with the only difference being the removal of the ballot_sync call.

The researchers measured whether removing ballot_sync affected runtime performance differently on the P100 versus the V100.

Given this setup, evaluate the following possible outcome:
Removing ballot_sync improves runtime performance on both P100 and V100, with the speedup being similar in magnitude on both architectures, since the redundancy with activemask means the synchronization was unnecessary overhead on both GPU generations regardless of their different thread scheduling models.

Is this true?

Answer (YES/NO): NO